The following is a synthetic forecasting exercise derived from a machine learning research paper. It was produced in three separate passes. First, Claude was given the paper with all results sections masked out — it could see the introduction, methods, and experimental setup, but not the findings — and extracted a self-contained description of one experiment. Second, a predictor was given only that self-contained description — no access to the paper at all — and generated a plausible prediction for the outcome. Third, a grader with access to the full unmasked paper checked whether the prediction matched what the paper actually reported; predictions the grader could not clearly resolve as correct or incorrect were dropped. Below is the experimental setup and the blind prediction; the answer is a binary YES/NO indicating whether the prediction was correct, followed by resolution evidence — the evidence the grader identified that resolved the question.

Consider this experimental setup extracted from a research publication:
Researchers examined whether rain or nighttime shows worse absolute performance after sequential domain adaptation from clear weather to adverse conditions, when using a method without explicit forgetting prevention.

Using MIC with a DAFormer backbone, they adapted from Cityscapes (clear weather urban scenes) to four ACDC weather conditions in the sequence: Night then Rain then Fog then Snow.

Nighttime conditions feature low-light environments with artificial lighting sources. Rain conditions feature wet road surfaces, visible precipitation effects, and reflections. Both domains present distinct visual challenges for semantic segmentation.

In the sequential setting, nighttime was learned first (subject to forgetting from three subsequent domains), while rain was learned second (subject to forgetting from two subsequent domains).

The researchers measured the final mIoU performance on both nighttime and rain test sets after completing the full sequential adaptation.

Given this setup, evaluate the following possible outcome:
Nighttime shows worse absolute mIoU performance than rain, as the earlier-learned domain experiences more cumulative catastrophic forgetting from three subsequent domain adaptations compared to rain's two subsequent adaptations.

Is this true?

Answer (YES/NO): YES